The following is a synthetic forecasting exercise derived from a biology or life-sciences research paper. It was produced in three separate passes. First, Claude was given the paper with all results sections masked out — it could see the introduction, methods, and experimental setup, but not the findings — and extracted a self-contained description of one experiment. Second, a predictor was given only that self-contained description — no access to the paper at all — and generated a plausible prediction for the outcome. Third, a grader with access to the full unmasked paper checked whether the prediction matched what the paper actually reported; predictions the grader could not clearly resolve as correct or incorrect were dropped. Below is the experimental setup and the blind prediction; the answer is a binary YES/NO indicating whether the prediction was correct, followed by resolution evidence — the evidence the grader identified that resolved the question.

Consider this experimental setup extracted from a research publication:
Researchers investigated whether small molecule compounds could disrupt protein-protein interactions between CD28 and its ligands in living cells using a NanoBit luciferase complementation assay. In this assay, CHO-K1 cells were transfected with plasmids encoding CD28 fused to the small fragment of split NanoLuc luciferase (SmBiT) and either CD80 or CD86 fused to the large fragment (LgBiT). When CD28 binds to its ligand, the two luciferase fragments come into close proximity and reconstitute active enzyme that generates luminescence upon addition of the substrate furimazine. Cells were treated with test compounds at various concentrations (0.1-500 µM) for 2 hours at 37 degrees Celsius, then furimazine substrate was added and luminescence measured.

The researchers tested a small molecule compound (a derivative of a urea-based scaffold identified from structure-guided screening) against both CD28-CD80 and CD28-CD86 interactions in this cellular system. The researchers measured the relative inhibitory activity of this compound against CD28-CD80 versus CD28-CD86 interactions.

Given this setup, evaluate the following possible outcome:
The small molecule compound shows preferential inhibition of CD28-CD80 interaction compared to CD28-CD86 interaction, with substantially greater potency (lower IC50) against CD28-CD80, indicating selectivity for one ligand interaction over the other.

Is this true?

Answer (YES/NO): NO